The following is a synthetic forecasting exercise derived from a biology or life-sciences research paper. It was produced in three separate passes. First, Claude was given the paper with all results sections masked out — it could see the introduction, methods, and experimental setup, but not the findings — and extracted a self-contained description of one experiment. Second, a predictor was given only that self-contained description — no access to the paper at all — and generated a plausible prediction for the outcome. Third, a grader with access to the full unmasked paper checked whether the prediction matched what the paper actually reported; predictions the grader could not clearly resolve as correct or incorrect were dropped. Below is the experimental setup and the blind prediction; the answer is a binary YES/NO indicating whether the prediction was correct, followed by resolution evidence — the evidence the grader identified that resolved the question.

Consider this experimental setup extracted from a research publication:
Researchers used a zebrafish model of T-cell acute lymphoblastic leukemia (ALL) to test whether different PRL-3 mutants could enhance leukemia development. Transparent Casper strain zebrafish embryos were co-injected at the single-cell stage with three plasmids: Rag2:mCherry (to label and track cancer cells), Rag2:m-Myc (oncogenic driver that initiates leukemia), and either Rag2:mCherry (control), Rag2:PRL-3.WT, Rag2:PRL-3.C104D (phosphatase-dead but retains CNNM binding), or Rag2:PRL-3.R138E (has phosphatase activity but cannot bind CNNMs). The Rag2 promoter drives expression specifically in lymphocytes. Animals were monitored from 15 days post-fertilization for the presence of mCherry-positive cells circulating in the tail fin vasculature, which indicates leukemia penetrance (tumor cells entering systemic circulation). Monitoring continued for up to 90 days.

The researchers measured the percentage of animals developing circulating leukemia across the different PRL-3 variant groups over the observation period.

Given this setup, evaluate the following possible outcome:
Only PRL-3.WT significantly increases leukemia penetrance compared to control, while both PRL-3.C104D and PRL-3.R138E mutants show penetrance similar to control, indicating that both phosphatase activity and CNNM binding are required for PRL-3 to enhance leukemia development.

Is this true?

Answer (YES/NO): NO